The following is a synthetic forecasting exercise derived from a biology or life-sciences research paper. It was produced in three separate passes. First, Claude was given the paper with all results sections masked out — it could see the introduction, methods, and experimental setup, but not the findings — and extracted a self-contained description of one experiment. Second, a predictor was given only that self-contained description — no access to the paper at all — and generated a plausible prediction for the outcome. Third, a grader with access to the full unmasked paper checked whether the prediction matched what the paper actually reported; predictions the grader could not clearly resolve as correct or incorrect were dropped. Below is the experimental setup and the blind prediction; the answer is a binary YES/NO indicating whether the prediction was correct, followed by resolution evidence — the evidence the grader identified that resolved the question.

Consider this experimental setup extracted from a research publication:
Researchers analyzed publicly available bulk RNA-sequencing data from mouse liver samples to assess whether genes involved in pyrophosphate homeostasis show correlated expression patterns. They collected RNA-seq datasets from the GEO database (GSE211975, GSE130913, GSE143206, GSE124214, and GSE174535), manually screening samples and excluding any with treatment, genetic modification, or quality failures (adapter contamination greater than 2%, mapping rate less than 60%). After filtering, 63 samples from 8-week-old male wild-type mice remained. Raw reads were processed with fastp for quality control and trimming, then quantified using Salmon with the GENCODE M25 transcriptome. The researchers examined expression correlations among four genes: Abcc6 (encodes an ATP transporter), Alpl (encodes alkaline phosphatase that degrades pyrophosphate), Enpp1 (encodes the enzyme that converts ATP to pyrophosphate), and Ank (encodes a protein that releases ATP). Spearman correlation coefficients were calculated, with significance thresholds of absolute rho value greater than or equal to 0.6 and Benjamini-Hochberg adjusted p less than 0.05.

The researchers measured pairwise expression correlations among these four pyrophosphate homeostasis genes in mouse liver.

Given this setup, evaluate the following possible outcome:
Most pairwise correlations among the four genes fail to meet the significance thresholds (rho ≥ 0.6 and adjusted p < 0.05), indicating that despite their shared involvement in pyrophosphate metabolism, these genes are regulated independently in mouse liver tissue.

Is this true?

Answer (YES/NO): NO